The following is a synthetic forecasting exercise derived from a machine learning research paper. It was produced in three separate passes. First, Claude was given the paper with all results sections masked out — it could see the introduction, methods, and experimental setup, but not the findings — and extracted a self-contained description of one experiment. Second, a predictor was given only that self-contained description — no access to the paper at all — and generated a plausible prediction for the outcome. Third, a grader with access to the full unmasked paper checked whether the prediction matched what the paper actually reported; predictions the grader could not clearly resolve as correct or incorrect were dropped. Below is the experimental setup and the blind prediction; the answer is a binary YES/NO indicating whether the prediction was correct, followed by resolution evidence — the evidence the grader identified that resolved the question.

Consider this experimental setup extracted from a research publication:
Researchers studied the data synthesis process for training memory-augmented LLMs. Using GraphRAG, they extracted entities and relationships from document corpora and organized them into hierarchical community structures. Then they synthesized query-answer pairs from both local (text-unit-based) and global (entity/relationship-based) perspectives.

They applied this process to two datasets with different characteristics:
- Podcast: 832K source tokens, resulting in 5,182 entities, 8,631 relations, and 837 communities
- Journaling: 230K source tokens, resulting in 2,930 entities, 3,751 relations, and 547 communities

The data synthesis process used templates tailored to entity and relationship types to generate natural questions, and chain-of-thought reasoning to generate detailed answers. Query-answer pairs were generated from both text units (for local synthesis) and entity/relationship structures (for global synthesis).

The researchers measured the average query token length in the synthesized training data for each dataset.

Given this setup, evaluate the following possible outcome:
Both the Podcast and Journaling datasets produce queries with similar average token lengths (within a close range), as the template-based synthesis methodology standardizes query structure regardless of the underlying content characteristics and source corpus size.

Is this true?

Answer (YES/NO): NO